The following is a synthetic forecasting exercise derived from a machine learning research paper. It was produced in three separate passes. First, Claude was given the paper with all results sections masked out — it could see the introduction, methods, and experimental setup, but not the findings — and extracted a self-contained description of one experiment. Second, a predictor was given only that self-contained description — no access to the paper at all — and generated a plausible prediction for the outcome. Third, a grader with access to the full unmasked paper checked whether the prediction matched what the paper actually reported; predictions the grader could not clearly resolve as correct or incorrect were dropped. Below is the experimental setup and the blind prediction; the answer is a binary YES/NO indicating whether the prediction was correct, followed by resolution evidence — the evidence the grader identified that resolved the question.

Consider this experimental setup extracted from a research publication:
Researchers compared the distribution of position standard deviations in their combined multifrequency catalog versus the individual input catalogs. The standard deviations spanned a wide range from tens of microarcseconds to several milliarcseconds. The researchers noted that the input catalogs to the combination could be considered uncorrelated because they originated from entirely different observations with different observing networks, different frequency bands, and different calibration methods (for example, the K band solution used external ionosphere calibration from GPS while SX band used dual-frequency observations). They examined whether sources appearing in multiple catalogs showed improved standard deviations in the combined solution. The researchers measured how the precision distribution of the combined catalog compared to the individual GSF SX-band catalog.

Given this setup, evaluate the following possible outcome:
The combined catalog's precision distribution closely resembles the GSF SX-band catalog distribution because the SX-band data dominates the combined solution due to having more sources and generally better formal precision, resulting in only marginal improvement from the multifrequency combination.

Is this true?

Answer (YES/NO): YES